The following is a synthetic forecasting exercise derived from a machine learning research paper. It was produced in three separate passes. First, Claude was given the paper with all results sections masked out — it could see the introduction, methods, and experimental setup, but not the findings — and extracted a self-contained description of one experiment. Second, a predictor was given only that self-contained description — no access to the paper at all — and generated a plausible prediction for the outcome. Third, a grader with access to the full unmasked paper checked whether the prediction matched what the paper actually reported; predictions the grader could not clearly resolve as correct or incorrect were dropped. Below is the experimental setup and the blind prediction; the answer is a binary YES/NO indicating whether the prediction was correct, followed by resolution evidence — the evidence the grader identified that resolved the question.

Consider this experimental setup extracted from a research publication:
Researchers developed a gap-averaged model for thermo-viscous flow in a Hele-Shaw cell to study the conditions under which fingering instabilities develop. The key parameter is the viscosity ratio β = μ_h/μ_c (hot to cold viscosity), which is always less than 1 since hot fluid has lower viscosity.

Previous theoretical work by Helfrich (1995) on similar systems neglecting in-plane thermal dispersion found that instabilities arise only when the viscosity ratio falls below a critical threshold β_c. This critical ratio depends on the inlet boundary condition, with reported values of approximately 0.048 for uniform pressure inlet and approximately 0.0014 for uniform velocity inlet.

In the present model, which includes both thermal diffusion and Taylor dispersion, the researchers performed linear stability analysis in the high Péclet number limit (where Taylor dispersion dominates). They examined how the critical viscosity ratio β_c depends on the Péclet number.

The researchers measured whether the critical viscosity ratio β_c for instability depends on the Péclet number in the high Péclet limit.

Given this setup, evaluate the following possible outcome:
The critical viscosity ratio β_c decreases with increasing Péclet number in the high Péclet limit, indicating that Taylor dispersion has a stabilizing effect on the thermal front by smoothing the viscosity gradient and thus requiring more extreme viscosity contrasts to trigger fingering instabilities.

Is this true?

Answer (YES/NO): NO